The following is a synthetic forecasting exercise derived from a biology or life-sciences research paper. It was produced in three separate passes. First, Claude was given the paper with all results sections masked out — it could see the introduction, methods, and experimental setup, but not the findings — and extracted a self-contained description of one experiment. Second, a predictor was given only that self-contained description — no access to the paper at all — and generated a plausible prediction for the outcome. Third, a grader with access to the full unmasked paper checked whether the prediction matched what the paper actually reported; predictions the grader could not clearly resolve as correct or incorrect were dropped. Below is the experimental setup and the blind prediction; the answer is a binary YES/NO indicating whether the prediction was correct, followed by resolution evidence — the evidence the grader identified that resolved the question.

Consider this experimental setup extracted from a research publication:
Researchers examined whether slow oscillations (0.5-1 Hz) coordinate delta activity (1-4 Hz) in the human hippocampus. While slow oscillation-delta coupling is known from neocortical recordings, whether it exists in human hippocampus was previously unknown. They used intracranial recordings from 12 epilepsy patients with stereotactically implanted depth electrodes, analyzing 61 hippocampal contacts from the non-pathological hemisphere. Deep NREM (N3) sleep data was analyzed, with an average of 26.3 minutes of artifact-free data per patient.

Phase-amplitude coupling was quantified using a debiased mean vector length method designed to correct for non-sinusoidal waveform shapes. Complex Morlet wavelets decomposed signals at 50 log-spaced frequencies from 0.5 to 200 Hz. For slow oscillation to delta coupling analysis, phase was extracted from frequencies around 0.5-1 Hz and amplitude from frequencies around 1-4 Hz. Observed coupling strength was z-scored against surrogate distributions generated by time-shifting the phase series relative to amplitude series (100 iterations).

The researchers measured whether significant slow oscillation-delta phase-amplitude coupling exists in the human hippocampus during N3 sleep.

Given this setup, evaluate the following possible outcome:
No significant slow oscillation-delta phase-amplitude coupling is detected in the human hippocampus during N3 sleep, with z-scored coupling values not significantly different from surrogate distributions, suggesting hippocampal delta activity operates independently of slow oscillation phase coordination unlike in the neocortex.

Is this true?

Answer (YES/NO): NO